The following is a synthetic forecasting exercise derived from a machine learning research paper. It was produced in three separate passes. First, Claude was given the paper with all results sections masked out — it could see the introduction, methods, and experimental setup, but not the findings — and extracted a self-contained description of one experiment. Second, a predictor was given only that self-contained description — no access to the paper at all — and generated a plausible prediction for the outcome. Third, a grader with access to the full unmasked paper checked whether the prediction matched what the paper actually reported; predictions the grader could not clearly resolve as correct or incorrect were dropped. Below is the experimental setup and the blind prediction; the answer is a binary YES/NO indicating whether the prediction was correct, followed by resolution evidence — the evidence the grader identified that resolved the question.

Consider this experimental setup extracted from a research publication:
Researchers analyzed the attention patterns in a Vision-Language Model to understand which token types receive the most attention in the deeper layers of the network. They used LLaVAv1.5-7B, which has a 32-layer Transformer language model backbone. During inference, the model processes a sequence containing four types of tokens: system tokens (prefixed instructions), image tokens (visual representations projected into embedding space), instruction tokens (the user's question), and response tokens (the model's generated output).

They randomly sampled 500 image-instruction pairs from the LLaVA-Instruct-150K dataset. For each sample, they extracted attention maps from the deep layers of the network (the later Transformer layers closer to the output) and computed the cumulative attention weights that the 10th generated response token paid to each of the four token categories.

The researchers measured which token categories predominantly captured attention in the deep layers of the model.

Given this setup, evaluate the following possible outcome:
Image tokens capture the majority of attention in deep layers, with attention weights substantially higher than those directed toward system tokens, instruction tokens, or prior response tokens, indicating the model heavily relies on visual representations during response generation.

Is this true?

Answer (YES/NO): NO